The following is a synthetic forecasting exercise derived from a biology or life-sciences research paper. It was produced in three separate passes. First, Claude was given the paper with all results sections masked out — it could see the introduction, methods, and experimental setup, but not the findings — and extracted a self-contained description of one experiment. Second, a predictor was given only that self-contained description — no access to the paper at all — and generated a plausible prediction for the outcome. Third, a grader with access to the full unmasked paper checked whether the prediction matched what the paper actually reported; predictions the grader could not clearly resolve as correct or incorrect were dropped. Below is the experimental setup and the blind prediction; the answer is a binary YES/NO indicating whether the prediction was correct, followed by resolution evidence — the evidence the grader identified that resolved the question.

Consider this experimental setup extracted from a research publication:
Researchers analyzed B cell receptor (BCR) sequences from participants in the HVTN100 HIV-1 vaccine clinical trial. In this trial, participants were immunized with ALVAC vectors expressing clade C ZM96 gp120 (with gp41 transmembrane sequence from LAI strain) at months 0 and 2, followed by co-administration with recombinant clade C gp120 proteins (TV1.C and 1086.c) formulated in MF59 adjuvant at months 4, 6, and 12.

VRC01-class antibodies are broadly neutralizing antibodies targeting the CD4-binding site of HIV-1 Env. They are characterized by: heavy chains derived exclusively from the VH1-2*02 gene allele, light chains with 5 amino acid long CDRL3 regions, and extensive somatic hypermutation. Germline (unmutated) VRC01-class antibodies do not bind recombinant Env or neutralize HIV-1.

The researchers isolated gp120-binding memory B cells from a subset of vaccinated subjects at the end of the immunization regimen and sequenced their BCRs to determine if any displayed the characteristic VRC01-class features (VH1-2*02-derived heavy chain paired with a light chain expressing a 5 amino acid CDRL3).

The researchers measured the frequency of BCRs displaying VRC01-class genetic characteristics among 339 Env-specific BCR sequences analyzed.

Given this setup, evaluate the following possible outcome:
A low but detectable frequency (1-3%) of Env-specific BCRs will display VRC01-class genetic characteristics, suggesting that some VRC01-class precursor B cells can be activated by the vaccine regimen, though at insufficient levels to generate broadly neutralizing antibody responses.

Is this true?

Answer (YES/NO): NO